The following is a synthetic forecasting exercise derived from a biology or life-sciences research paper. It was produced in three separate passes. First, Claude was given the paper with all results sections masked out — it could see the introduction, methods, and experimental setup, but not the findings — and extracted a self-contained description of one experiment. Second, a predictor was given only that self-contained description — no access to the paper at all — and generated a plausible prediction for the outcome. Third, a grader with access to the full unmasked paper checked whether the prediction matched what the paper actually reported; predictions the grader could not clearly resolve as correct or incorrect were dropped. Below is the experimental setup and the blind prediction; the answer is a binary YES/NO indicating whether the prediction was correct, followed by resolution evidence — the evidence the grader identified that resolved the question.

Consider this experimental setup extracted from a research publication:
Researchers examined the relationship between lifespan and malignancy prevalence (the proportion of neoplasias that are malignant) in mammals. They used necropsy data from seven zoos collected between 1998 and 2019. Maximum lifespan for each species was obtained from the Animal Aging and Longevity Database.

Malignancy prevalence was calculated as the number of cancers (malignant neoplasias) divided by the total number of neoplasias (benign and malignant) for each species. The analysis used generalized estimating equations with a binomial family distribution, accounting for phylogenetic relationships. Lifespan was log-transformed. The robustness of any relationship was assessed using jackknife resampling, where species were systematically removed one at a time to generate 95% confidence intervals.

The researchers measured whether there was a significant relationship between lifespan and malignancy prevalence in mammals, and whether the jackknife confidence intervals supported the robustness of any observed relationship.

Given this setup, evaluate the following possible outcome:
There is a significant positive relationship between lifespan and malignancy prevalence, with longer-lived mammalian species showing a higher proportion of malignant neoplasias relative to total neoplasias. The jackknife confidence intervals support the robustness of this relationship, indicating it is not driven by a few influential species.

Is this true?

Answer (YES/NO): YES